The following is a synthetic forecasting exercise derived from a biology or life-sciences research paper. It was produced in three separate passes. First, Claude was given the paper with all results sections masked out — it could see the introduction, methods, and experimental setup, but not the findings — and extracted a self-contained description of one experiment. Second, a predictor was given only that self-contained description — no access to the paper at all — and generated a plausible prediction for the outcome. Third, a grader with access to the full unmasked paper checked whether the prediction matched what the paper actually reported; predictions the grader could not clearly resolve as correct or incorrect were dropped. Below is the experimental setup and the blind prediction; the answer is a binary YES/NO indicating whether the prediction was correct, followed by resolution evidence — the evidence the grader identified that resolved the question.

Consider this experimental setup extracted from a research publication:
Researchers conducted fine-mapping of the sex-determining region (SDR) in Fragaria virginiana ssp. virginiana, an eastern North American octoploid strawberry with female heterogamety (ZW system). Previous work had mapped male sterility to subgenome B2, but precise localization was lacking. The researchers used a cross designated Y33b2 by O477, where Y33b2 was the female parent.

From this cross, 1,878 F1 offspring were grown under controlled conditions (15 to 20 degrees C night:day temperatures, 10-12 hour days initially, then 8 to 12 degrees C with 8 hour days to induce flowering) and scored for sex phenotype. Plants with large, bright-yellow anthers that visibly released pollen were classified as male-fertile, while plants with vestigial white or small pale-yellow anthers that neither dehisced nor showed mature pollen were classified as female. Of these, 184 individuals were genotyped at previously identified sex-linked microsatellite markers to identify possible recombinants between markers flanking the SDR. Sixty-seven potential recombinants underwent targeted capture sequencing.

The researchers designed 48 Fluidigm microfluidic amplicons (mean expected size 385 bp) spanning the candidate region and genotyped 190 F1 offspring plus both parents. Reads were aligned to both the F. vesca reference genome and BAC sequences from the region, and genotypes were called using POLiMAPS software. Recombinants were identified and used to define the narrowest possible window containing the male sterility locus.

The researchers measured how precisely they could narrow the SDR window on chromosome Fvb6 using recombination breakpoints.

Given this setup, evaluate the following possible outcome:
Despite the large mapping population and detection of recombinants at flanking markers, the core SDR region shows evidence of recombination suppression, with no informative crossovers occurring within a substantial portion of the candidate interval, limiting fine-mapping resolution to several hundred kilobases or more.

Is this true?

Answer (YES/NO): NO